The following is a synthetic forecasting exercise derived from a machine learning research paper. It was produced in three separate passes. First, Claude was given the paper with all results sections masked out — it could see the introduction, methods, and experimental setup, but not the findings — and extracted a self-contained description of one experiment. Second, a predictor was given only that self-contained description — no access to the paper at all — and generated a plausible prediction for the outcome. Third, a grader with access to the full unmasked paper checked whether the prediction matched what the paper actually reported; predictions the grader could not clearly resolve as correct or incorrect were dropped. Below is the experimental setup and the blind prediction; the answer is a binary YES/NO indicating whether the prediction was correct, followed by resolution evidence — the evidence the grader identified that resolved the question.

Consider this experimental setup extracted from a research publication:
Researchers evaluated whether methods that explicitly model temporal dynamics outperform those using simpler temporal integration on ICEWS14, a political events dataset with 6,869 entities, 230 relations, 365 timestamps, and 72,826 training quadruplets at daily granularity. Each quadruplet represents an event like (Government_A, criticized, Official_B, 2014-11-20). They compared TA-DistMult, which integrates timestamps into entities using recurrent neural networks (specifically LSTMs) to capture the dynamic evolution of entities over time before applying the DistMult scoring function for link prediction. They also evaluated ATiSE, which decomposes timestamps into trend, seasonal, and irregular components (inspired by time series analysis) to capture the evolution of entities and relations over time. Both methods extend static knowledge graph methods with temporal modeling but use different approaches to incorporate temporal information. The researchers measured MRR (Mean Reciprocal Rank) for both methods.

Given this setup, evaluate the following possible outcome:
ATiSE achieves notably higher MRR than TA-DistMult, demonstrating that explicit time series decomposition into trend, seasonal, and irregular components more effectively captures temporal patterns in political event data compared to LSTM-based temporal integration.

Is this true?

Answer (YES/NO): YES